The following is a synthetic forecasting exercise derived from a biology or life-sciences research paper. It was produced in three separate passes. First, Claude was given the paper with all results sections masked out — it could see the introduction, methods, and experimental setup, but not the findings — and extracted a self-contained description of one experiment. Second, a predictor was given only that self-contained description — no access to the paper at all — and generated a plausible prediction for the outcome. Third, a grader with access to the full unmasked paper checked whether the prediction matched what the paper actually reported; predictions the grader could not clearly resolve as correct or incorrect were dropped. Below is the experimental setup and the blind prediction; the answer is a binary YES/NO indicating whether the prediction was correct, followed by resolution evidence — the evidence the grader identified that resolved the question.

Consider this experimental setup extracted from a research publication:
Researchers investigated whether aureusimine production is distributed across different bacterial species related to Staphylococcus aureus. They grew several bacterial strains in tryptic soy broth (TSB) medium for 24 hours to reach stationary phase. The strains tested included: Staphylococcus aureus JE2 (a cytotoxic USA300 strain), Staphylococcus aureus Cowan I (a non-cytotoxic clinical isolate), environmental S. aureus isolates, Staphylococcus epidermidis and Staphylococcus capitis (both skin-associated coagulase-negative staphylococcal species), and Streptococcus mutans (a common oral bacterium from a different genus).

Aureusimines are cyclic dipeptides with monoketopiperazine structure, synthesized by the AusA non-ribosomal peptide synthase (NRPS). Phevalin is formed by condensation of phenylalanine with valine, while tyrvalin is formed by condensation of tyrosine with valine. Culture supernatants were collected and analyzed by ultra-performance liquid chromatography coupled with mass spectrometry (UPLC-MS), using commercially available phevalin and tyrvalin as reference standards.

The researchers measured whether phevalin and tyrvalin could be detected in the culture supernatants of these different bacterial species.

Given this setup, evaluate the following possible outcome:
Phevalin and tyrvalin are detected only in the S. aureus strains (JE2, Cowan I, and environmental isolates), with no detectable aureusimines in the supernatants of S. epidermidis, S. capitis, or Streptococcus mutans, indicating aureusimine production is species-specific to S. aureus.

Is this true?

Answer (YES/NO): NO